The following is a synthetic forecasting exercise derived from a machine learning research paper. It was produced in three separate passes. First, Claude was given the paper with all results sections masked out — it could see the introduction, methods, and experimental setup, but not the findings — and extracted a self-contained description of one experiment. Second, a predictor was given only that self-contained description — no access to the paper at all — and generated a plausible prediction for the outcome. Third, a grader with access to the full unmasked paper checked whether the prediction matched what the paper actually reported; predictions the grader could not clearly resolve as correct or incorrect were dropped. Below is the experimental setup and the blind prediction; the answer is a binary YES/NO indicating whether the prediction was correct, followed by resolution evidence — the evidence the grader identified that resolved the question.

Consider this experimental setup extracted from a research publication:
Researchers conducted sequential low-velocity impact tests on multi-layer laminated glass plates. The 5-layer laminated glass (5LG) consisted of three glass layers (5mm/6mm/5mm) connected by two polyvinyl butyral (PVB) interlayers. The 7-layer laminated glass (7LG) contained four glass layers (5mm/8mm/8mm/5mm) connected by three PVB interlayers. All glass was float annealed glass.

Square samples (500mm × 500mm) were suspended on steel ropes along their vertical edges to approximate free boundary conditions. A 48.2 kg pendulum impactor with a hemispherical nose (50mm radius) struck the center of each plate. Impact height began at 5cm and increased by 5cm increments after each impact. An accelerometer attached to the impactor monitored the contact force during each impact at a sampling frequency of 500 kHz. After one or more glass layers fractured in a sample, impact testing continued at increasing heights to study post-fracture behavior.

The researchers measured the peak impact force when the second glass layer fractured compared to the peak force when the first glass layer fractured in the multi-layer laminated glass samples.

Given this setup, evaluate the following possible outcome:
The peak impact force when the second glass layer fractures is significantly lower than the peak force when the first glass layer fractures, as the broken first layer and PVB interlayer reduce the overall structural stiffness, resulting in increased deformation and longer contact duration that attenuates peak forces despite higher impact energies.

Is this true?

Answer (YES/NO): NO